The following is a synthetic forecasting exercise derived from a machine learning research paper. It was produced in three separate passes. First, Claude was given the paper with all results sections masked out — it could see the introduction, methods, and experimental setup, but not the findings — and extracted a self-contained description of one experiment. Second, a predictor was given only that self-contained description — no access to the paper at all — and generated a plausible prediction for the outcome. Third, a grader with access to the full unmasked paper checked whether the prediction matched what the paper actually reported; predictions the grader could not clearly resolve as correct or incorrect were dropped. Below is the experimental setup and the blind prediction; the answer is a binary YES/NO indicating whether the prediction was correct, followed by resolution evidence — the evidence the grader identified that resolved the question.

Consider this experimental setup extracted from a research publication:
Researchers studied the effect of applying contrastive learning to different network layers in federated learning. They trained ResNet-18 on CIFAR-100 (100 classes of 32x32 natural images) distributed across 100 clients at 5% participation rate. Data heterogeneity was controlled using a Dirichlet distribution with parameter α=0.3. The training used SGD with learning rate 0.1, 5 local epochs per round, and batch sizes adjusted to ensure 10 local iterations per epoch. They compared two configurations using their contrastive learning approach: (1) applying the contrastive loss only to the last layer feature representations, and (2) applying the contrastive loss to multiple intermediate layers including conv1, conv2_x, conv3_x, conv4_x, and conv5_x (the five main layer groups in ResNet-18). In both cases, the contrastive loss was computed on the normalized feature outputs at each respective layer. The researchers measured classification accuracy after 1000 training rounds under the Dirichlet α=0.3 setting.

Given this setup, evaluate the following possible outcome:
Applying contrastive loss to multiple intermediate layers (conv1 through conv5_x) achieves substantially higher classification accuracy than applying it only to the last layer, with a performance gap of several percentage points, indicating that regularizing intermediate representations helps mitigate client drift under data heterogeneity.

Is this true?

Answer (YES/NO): YES